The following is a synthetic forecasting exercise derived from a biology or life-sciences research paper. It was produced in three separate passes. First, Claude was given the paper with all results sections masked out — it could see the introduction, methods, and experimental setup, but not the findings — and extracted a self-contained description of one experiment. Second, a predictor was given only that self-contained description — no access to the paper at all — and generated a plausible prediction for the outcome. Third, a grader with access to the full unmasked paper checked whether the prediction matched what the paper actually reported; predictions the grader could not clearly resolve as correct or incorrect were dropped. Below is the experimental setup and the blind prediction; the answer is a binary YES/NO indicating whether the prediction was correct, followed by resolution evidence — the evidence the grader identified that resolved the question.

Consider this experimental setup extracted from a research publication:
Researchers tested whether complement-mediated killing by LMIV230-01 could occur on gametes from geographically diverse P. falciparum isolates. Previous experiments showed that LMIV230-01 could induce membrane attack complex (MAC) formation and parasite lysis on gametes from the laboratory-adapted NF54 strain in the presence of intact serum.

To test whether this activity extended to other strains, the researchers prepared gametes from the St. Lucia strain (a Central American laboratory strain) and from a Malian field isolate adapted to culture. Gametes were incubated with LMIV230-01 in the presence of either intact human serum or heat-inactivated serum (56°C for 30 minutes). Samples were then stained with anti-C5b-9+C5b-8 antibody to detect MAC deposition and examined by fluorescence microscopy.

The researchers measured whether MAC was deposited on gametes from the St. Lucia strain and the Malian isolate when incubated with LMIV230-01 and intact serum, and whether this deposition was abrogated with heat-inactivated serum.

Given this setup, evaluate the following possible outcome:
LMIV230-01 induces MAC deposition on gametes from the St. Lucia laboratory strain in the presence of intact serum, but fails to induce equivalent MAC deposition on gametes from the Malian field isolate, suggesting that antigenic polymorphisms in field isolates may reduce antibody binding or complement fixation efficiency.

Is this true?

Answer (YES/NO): NO